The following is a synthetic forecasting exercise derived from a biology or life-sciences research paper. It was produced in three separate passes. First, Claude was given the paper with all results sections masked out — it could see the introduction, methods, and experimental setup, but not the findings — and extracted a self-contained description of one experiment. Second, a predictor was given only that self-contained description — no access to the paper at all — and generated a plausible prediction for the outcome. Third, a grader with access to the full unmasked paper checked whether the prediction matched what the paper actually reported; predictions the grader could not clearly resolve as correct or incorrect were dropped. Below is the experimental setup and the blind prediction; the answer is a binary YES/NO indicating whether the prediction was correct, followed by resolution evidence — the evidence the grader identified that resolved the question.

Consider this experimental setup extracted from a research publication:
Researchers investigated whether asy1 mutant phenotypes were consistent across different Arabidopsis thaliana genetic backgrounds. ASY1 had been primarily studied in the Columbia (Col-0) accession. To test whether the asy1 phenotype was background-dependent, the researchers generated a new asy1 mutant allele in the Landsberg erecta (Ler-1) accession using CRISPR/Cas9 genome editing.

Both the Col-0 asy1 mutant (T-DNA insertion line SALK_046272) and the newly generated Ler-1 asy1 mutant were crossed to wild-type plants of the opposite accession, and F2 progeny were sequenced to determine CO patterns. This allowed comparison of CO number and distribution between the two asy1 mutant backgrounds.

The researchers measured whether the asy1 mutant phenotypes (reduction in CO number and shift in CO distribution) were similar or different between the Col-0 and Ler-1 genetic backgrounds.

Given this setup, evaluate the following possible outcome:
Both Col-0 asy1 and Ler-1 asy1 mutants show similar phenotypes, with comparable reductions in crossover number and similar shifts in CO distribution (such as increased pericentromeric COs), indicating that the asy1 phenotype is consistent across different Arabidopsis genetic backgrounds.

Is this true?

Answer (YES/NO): NO